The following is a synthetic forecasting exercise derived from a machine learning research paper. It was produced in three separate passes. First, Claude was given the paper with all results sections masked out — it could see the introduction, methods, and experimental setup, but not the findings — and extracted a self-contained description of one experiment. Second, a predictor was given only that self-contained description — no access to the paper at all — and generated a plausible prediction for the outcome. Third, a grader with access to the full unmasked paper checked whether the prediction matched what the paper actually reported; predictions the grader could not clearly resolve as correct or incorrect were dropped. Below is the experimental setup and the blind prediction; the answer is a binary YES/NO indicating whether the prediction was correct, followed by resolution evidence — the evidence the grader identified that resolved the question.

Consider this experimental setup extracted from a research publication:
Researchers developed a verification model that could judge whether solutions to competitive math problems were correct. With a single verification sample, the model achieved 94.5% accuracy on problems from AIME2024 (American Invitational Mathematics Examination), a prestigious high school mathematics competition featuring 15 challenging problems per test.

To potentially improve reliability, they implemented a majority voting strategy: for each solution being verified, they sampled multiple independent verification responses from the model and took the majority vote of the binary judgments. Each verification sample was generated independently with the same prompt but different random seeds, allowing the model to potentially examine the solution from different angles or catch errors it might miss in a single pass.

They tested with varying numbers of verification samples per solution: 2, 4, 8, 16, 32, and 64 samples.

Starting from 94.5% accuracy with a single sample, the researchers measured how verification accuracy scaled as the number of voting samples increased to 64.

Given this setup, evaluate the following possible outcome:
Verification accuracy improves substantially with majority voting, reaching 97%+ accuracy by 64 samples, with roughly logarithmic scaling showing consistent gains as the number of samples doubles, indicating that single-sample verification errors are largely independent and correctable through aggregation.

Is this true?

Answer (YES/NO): YES